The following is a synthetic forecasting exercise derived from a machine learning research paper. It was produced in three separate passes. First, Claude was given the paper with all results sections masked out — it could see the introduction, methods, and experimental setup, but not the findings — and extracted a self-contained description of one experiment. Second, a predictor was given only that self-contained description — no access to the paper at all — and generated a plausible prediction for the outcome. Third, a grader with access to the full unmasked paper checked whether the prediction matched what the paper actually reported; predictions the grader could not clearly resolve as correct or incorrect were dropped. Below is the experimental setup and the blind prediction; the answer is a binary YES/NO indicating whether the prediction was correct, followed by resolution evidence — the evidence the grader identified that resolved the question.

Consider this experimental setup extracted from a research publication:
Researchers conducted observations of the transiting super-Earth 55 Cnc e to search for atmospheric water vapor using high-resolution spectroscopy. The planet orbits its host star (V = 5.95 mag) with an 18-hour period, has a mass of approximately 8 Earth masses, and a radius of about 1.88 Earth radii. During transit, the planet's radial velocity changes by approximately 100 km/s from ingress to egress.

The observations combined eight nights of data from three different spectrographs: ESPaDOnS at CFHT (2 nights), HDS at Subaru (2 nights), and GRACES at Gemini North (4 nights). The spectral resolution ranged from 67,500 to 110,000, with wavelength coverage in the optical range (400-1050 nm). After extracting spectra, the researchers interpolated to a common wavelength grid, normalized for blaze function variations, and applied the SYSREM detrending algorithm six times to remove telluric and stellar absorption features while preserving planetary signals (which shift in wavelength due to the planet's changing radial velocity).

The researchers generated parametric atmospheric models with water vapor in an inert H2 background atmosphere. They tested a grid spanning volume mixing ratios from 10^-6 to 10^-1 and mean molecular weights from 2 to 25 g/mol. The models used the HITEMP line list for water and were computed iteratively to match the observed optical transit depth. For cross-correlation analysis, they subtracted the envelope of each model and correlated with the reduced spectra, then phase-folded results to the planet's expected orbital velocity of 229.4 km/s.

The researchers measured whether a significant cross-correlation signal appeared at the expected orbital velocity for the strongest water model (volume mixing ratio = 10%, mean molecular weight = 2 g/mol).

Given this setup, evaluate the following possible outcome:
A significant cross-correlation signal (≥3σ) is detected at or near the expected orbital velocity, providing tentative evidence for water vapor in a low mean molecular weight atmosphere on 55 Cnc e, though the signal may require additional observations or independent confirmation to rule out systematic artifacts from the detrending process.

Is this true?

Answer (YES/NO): NO